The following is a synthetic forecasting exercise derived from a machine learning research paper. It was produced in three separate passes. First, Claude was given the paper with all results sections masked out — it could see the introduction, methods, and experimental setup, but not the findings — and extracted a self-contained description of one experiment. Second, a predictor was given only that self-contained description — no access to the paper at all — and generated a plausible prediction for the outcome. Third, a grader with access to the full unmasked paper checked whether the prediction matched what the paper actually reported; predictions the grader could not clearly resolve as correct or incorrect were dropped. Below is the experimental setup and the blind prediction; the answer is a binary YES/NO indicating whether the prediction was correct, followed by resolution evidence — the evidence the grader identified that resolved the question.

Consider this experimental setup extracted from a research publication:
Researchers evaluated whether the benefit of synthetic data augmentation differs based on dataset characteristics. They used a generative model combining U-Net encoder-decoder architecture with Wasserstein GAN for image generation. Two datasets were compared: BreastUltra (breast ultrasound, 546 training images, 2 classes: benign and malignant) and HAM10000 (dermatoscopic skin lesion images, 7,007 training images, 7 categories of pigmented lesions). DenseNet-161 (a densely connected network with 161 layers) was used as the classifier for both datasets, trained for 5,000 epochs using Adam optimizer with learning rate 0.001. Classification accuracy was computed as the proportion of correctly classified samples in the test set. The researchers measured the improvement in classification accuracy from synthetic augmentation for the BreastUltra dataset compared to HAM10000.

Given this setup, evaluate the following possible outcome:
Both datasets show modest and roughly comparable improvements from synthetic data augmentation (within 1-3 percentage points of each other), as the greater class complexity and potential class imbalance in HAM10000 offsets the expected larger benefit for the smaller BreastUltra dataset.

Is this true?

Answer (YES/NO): NO